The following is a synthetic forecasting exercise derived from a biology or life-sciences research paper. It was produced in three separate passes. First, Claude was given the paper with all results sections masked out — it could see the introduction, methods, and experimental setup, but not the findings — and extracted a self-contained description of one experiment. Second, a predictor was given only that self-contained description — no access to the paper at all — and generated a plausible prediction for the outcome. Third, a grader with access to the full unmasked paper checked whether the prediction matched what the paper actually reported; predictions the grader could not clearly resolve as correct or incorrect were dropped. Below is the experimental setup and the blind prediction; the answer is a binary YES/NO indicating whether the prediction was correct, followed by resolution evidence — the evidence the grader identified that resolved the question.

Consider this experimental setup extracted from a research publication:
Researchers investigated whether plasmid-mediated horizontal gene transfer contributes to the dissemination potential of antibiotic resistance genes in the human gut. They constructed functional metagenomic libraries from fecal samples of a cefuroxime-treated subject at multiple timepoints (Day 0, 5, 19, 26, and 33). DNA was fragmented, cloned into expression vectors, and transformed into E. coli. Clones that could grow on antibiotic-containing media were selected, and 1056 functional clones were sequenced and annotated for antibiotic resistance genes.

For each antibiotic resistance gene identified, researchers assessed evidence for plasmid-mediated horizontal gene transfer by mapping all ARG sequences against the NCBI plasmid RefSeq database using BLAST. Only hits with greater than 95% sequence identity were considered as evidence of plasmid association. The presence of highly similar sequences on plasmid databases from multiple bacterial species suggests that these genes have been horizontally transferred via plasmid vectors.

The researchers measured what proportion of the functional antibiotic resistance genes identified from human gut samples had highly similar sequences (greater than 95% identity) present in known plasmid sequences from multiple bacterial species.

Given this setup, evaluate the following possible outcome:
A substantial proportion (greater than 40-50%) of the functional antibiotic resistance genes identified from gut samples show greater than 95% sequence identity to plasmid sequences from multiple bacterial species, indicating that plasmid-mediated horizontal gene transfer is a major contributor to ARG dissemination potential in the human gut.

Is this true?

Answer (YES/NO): NO